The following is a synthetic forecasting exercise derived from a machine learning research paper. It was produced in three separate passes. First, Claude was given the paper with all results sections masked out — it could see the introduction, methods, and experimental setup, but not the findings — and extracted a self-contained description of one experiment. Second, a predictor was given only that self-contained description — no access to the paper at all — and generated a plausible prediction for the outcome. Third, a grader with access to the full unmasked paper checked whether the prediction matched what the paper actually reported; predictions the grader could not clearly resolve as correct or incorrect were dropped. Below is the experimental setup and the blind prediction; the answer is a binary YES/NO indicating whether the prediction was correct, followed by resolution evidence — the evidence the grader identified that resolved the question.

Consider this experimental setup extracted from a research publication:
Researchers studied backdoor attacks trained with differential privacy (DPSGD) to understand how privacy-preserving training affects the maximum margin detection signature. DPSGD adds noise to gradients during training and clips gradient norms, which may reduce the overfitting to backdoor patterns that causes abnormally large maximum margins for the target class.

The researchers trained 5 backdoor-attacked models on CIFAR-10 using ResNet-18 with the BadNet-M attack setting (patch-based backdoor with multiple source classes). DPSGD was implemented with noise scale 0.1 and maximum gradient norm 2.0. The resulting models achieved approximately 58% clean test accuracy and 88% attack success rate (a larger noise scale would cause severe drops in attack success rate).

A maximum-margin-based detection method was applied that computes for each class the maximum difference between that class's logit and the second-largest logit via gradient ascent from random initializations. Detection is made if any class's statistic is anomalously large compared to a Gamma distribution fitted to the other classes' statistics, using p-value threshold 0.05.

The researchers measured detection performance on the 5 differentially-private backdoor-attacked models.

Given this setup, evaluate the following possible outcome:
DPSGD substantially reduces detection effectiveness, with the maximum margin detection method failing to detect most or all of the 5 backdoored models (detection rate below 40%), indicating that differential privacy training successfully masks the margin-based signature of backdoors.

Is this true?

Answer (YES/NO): NO